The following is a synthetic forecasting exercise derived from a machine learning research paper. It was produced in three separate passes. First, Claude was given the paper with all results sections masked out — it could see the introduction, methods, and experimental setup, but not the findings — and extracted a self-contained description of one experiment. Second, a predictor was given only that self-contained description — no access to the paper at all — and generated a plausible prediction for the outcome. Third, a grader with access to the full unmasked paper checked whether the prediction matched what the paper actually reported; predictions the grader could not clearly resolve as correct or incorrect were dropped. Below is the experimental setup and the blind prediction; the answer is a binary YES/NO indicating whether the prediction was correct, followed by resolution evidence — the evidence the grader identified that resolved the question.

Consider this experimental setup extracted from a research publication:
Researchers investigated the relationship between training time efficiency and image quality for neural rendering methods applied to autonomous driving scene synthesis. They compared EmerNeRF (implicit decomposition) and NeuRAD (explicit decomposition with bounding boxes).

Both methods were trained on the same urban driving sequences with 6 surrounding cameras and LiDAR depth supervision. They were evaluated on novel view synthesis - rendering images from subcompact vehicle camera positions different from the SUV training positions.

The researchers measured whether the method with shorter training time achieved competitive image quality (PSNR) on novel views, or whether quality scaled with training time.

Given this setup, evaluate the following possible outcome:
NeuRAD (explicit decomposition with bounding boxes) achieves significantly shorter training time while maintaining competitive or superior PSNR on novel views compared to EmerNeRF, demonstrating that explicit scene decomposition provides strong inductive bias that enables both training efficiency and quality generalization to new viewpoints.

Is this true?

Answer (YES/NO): YES